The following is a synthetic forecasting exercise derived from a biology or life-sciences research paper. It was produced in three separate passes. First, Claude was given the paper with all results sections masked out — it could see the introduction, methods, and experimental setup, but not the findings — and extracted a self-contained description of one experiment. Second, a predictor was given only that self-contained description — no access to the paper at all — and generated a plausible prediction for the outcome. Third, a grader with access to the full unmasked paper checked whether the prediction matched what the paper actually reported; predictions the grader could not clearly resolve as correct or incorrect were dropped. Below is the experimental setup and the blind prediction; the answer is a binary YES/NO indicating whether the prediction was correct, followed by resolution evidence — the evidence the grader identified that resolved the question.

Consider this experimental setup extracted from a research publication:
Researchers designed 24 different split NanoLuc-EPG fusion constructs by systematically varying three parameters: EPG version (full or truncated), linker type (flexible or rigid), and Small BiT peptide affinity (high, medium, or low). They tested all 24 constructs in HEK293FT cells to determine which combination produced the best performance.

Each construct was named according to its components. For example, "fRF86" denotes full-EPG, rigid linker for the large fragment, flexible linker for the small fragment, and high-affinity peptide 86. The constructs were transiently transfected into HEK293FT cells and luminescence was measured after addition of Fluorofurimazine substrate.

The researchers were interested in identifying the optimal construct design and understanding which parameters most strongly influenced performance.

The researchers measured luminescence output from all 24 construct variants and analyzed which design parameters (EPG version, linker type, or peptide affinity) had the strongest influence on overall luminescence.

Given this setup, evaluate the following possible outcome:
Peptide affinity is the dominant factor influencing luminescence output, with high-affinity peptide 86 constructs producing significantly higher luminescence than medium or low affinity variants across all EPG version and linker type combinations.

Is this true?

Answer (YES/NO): NO